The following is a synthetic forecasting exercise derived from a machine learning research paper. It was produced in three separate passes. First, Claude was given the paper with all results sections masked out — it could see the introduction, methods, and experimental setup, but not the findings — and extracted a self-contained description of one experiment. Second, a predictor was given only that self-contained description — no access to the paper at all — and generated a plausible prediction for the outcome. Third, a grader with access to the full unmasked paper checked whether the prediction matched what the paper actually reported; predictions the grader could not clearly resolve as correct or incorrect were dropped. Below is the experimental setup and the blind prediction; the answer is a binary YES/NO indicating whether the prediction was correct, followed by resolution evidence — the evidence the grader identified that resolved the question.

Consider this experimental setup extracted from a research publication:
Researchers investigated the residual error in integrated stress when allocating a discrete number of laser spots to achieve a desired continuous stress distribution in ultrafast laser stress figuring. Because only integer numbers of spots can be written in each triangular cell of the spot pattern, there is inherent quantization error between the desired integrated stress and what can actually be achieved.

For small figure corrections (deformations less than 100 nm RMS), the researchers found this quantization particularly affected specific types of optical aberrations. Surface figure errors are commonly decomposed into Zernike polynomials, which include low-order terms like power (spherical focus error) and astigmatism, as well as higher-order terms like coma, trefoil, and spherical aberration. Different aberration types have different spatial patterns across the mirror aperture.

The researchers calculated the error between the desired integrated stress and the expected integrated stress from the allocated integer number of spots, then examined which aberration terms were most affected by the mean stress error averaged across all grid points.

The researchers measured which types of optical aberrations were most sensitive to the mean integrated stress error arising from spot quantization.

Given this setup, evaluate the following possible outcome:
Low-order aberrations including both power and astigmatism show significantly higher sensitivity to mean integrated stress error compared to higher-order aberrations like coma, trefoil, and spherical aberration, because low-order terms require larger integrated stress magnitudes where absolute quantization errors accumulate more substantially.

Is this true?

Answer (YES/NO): YES